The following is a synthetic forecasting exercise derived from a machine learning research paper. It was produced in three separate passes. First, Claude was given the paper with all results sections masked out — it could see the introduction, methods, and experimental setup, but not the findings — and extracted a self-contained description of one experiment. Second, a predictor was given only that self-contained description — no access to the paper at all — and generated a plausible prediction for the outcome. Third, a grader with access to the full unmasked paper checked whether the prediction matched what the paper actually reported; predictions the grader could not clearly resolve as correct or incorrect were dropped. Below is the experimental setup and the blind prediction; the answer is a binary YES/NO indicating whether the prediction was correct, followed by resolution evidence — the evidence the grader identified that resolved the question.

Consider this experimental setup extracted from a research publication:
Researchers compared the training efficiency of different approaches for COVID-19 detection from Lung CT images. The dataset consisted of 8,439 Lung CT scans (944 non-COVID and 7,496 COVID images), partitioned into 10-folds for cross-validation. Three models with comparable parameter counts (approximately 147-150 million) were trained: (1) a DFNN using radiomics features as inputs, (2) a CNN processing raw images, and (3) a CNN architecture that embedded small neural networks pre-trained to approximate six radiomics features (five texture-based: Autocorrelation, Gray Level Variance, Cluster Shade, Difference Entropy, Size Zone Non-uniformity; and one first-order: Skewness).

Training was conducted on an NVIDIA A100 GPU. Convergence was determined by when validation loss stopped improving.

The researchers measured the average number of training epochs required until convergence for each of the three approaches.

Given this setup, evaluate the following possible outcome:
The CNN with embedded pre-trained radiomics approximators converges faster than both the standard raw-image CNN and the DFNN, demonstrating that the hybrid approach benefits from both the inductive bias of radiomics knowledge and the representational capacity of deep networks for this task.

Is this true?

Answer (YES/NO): YES